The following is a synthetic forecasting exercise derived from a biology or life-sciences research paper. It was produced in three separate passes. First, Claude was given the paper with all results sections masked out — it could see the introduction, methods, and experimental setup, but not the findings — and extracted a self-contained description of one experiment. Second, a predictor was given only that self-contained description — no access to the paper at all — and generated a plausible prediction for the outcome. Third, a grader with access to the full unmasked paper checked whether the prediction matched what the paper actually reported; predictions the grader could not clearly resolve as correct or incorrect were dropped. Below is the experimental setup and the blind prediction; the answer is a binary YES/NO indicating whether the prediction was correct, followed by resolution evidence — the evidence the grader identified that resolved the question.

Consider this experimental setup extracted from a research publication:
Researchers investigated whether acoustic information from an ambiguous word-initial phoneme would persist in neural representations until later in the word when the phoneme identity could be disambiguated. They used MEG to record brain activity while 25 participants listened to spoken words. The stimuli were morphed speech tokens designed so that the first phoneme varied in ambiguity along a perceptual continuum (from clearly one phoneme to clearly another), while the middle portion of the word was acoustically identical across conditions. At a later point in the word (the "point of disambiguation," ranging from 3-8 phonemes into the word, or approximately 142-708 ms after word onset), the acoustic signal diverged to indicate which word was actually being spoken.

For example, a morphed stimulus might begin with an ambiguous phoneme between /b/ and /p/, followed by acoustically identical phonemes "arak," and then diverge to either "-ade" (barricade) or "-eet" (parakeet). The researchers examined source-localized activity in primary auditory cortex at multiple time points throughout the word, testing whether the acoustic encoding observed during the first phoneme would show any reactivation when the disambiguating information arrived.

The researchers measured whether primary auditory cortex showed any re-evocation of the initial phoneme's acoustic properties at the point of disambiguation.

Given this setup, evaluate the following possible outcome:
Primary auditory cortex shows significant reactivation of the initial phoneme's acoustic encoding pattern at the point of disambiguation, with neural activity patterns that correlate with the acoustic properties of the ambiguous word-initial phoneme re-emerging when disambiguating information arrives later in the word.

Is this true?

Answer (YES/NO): YES